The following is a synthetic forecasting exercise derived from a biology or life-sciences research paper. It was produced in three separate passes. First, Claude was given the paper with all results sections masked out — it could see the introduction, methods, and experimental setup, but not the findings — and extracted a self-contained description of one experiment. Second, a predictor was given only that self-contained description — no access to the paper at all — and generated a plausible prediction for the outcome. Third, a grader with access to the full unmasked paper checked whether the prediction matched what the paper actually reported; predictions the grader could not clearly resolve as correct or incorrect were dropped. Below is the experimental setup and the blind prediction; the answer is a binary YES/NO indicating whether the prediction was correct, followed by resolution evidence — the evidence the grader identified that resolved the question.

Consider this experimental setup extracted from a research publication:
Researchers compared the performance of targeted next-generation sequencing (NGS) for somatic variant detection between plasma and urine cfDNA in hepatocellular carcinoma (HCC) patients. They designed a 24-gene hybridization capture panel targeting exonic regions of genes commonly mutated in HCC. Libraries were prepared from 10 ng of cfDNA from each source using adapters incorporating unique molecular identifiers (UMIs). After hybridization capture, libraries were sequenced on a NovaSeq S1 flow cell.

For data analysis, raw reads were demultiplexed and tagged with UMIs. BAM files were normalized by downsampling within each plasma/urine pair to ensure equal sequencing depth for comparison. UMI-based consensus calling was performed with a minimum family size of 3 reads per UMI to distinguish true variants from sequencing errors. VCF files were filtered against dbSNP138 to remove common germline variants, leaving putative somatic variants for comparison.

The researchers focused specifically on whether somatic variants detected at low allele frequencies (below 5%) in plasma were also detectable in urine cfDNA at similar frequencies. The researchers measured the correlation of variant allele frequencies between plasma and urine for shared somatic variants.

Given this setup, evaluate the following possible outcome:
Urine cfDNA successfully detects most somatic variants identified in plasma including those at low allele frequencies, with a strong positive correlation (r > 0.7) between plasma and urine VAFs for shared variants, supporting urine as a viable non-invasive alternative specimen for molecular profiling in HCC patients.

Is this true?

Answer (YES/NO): NO